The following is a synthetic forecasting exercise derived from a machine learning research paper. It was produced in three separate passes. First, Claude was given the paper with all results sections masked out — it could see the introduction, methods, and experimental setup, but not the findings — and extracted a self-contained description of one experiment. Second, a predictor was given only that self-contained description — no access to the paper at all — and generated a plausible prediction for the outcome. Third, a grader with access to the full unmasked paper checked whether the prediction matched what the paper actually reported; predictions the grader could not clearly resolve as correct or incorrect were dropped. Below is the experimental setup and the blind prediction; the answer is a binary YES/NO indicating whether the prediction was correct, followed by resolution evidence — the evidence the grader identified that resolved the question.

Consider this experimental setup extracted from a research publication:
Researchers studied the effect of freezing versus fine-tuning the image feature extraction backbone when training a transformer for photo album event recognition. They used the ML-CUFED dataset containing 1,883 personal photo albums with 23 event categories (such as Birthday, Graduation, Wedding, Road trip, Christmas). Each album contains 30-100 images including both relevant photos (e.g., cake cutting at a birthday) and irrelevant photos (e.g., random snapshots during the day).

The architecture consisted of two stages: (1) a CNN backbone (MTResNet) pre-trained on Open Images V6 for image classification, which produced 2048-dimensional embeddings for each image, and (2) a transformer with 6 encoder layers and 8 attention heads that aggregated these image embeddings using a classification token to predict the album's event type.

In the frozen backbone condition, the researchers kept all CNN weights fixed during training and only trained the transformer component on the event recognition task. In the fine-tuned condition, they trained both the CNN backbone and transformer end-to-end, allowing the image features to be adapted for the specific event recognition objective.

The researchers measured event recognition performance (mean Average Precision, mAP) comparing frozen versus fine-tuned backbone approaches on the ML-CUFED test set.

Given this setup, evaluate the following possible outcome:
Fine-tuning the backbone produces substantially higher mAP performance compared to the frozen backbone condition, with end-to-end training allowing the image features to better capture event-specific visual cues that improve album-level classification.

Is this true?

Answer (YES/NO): NO